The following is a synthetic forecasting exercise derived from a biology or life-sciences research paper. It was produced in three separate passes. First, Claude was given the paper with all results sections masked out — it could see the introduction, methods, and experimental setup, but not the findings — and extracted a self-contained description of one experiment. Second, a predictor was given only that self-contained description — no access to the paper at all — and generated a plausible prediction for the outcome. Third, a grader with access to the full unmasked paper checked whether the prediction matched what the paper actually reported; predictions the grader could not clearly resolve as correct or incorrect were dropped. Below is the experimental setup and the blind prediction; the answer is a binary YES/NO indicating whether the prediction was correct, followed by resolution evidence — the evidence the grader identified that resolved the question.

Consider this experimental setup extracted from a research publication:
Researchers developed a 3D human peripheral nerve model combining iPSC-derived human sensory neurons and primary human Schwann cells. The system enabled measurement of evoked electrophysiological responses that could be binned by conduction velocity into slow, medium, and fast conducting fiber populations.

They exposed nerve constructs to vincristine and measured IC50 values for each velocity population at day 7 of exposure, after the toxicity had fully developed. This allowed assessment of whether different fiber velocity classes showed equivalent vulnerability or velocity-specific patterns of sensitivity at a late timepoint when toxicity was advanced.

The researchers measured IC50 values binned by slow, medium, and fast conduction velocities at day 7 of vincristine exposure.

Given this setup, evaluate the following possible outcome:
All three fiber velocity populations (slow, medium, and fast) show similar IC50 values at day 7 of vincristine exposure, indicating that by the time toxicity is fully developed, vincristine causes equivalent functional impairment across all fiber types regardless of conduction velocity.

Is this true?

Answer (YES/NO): NO